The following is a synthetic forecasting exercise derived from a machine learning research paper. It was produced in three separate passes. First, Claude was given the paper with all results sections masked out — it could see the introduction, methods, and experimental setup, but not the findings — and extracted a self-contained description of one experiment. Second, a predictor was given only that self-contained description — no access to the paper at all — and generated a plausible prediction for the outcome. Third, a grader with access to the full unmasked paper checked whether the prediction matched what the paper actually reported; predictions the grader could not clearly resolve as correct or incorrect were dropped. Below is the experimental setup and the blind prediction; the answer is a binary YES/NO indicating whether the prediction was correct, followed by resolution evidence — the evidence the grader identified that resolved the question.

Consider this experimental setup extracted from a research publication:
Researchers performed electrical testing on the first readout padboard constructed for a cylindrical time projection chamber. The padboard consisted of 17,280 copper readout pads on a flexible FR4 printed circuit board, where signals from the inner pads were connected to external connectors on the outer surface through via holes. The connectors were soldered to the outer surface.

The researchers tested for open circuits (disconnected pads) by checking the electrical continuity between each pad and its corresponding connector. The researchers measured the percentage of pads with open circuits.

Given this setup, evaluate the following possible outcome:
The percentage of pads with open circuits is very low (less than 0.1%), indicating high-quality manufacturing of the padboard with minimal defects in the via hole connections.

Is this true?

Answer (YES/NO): NO